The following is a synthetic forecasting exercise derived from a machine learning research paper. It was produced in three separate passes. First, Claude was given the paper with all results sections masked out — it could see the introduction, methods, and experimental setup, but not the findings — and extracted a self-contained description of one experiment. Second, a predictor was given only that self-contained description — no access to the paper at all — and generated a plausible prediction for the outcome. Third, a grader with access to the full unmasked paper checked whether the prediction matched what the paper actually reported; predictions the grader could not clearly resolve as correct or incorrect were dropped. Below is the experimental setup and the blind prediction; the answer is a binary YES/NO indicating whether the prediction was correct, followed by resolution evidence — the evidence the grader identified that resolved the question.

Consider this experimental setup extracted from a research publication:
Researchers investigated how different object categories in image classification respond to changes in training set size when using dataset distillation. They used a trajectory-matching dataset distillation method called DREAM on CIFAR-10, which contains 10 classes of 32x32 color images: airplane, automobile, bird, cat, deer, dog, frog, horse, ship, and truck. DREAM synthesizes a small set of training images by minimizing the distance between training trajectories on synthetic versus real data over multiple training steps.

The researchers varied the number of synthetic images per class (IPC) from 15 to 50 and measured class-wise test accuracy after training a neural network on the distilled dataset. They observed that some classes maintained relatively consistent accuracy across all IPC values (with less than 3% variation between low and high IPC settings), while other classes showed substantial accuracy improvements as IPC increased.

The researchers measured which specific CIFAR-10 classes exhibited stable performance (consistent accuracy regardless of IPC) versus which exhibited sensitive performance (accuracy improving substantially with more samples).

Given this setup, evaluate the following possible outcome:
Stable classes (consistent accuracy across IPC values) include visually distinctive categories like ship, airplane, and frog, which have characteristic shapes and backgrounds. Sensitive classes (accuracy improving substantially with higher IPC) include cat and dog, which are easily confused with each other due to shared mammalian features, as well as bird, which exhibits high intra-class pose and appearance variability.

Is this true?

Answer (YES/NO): NO